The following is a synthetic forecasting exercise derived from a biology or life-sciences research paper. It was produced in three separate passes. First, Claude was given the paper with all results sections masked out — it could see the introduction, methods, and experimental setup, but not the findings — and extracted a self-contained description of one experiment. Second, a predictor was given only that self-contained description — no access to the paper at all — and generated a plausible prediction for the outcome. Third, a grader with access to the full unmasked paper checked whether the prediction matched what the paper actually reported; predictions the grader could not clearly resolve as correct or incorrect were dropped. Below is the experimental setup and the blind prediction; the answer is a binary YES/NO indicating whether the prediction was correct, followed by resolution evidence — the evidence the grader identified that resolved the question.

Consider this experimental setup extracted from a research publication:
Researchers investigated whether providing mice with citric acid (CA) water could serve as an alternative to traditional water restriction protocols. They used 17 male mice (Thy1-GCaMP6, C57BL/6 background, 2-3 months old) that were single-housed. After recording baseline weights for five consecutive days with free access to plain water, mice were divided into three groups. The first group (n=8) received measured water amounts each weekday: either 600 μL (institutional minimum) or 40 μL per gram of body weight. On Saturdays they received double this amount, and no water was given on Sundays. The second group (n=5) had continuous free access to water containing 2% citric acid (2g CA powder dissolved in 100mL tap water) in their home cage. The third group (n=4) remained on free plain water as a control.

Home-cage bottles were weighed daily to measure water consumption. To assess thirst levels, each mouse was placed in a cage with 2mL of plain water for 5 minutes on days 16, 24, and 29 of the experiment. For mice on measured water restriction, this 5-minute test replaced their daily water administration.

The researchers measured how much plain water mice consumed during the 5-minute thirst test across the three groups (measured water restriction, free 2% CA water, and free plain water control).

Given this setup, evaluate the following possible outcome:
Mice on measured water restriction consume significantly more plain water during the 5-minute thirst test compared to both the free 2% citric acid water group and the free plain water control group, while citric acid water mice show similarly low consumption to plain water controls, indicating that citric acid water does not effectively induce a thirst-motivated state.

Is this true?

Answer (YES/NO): NO